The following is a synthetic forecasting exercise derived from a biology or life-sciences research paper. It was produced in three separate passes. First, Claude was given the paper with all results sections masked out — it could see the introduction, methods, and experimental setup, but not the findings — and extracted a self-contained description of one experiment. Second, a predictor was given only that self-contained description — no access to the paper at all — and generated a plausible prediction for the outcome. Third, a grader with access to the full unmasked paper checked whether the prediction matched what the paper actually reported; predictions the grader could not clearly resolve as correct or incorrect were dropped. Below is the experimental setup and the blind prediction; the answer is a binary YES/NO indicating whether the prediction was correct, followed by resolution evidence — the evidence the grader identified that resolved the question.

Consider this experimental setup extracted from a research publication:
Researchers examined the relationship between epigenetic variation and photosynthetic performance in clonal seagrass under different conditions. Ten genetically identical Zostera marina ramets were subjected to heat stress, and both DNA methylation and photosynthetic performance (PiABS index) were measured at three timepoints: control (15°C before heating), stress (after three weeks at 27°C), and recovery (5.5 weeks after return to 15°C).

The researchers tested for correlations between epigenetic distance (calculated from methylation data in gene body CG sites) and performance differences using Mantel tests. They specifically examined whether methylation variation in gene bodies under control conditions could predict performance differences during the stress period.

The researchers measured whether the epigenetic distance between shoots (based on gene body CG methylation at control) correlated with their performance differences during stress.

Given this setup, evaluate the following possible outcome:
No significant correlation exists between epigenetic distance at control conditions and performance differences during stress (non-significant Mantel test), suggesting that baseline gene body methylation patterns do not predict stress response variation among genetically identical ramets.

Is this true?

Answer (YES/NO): YES